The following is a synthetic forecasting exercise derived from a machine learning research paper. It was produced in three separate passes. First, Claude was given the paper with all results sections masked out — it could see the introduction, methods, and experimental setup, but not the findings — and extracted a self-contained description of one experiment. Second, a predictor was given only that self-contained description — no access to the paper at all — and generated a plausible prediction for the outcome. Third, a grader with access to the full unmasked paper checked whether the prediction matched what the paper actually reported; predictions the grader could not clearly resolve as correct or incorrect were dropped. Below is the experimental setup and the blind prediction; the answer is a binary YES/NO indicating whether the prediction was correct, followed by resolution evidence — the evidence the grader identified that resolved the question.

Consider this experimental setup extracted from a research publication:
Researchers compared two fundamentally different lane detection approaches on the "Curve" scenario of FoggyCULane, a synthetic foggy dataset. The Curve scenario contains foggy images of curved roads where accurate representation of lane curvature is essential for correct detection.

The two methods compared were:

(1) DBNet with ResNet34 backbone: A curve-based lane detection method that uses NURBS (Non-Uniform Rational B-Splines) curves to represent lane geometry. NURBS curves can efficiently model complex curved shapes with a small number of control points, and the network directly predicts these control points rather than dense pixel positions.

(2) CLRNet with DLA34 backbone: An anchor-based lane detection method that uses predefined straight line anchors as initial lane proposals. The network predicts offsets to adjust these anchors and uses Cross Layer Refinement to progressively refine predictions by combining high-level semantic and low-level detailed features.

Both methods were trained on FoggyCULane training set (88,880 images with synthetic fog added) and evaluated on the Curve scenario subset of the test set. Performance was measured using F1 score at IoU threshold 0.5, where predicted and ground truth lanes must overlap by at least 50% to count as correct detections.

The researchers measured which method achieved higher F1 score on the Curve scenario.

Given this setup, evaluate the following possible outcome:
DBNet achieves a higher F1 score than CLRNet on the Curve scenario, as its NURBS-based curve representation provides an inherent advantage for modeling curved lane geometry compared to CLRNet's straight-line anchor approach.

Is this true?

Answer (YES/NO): NO